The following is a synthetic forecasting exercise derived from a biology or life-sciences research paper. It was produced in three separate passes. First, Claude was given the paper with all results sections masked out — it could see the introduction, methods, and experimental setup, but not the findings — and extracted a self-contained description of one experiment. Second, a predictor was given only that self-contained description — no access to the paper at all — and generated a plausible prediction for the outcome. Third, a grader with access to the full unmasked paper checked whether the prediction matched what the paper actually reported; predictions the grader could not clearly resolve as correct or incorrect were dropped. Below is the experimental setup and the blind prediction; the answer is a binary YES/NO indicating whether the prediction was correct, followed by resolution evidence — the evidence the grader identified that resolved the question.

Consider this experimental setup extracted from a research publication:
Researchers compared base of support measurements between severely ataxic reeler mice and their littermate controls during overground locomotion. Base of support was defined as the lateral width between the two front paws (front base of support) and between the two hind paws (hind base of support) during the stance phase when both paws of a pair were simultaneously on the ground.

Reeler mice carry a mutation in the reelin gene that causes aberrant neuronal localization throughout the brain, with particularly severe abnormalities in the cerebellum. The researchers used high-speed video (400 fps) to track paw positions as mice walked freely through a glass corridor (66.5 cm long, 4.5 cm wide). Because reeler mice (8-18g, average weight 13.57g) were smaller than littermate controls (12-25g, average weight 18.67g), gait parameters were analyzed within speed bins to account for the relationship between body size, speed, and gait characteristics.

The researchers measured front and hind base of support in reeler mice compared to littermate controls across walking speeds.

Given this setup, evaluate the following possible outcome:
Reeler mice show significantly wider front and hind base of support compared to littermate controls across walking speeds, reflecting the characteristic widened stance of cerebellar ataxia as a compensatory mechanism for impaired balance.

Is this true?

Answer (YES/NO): NO